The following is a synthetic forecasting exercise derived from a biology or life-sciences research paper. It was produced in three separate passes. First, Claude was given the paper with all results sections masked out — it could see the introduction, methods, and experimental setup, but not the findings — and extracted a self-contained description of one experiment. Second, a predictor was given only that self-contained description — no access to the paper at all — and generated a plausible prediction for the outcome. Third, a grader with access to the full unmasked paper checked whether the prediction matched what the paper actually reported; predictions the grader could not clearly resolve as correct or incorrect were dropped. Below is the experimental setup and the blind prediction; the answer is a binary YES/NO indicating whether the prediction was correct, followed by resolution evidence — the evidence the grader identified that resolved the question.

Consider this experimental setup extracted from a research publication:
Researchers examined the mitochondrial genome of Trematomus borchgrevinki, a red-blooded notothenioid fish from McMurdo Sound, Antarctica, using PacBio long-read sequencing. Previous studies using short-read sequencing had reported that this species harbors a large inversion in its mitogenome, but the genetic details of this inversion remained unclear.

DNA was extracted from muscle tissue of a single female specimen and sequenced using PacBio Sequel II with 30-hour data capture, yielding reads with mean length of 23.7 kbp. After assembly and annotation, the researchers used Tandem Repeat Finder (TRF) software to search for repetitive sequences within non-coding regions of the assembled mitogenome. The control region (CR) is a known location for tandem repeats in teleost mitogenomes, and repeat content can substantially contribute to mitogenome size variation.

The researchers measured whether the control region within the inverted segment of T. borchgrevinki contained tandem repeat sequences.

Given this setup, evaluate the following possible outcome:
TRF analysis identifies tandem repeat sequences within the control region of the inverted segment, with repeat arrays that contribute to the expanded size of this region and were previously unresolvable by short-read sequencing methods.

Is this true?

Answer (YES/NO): YES